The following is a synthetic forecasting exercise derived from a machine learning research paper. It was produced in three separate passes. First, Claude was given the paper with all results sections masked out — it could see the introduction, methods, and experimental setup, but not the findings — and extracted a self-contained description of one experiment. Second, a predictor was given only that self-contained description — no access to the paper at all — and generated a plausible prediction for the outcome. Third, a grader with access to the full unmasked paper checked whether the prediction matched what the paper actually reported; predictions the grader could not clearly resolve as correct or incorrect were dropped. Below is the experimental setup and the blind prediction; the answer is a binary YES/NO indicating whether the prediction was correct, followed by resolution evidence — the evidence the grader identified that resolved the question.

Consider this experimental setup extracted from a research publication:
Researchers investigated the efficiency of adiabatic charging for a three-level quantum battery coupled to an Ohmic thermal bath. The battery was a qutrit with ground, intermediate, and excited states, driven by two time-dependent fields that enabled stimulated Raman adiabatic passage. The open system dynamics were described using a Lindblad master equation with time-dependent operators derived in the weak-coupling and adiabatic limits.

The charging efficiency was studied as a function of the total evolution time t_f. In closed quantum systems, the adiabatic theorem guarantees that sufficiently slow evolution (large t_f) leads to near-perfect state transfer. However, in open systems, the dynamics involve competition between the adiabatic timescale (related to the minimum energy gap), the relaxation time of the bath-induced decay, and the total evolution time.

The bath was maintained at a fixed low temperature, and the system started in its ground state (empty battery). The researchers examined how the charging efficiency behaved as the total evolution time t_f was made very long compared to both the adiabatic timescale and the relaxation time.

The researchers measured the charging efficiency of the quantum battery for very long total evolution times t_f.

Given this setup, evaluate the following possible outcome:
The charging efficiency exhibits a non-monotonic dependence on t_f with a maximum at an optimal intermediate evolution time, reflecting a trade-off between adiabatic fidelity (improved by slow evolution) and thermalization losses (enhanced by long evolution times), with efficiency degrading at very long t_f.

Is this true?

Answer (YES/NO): YES